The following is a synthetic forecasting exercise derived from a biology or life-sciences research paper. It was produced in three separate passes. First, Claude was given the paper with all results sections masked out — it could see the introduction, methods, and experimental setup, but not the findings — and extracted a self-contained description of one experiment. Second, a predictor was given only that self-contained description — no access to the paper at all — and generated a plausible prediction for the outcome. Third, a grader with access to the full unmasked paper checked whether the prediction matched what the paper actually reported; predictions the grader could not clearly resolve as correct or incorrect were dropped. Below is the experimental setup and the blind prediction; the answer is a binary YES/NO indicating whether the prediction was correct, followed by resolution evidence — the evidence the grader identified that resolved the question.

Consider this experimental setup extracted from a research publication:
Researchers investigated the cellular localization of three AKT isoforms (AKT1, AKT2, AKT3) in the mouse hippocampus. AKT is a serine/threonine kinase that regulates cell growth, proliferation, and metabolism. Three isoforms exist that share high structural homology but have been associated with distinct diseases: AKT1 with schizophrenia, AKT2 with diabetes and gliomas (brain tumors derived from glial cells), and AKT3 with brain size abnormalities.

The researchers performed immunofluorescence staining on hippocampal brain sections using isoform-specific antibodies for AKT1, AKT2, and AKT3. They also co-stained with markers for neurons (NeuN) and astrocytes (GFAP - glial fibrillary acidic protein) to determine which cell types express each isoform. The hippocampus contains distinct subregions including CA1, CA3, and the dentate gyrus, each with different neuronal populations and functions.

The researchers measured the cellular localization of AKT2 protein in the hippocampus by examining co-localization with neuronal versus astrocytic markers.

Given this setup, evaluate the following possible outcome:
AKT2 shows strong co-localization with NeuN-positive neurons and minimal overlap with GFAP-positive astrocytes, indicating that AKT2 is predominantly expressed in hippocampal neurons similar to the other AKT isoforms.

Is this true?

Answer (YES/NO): NO